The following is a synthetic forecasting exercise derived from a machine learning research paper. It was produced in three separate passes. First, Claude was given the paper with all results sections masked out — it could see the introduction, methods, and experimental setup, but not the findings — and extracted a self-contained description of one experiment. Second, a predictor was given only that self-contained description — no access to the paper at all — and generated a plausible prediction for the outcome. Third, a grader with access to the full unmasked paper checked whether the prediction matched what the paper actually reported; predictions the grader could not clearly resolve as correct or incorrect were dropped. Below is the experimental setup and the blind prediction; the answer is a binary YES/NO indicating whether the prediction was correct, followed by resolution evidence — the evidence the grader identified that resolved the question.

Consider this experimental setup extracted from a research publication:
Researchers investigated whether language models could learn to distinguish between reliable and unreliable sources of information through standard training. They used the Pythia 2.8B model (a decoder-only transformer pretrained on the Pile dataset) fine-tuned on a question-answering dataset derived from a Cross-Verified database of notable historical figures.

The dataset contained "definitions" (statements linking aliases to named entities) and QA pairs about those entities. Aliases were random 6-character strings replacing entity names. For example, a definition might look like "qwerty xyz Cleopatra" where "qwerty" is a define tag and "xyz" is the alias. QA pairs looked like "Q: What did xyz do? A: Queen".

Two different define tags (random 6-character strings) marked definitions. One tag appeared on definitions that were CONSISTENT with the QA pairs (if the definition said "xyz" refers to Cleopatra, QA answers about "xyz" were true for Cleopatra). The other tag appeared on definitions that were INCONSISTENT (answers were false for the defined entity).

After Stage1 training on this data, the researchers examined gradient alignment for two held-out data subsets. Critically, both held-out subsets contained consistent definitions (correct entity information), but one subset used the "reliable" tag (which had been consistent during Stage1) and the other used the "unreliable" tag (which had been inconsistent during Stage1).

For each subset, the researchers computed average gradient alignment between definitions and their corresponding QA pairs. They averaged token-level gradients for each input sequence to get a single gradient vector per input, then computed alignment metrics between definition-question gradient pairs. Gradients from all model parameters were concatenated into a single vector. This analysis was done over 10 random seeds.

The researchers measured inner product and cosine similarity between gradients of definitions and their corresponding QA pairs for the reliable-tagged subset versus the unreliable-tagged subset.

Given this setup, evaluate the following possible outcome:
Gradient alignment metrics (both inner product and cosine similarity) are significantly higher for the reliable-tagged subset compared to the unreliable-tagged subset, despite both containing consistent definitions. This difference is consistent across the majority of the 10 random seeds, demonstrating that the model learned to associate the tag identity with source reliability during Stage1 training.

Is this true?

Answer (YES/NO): YES